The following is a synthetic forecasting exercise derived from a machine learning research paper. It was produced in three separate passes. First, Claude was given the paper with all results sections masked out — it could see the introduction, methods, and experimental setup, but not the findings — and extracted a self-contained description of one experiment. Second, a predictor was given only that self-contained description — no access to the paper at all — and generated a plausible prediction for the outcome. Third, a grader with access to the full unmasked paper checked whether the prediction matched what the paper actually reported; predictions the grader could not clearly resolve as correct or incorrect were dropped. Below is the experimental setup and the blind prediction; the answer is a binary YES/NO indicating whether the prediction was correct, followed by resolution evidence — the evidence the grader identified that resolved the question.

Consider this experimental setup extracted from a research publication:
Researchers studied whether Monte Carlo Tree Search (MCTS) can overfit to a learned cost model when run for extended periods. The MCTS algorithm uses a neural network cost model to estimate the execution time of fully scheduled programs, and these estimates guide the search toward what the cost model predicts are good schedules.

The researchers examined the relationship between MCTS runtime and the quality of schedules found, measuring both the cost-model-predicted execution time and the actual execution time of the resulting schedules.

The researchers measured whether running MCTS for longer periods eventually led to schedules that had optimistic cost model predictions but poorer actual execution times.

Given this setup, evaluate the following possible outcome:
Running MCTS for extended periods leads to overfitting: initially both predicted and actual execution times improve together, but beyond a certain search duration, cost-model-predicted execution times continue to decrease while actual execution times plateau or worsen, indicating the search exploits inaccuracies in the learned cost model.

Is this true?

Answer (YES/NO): YES